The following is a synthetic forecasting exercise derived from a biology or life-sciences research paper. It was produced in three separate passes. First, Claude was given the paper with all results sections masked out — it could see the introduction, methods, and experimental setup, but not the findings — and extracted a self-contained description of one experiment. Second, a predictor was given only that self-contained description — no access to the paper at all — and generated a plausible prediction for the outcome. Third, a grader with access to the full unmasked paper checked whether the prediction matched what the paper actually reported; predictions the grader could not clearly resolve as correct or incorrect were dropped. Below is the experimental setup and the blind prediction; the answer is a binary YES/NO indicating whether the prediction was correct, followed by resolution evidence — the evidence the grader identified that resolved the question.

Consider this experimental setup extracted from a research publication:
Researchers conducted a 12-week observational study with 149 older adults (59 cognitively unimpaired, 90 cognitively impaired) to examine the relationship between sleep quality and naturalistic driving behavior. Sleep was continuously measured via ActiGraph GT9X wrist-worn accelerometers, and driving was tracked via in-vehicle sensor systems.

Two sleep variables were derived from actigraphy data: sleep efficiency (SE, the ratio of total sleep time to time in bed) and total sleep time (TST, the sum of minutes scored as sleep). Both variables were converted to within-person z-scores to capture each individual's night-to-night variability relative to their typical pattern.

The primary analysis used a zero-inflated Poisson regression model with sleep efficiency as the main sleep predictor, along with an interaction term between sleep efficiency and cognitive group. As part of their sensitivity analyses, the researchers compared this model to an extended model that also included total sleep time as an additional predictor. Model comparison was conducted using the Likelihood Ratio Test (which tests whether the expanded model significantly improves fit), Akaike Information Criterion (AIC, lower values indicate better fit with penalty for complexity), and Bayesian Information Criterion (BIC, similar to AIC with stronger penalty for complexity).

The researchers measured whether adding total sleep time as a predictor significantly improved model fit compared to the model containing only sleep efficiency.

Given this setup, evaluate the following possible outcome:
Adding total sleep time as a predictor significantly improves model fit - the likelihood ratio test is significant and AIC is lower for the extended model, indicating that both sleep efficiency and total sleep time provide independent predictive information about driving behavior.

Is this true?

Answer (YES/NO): YES